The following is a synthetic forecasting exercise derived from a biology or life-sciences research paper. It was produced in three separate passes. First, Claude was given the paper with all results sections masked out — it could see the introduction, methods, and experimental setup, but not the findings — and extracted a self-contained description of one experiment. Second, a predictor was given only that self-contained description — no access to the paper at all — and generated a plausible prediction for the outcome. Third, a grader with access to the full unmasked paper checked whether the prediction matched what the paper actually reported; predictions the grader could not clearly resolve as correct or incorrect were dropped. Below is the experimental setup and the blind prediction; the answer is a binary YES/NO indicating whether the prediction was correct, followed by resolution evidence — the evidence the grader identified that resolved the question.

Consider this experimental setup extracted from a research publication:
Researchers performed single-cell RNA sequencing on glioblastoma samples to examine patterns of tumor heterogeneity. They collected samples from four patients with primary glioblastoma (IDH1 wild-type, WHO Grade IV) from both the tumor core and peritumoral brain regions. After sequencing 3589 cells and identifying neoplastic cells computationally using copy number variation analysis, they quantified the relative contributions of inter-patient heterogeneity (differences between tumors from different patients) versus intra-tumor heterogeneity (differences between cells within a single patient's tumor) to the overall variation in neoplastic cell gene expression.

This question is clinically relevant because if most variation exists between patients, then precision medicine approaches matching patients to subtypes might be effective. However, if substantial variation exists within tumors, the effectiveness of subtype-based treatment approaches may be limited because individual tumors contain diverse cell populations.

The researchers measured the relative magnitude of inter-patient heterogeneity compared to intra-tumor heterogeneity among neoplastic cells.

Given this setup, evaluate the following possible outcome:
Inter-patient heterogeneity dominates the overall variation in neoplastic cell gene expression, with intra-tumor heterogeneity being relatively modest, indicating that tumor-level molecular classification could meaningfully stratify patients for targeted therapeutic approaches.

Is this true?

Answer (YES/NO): NO